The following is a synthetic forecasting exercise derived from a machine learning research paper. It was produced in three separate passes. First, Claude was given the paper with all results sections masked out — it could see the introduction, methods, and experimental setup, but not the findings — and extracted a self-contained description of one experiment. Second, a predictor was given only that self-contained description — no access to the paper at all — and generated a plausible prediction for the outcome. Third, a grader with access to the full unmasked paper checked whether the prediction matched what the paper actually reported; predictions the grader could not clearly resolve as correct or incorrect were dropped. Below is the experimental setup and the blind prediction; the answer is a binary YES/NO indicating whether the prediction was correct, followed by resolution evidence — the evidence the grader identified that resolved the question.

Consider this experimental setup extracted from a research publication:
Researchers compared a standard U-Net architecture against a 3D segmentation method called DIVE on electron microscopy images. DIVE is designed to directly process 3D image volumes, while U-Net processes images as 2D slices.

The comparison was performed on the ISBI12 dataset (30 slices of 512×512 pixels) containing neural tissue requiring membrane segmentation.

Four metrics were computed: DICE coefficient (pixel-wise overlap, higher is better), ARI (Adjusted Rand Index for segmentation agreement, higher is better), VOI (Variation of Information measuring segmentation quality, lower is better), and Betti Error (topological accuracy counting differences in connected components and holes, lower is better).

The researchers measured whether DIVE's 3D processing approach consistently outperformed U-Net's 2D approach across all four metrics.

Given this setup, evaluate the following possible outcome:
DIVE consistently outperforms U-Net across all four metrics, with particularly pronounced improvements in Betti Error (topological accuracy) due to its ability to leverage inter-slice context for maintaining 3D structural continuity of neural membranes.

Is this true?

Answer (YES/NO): NO